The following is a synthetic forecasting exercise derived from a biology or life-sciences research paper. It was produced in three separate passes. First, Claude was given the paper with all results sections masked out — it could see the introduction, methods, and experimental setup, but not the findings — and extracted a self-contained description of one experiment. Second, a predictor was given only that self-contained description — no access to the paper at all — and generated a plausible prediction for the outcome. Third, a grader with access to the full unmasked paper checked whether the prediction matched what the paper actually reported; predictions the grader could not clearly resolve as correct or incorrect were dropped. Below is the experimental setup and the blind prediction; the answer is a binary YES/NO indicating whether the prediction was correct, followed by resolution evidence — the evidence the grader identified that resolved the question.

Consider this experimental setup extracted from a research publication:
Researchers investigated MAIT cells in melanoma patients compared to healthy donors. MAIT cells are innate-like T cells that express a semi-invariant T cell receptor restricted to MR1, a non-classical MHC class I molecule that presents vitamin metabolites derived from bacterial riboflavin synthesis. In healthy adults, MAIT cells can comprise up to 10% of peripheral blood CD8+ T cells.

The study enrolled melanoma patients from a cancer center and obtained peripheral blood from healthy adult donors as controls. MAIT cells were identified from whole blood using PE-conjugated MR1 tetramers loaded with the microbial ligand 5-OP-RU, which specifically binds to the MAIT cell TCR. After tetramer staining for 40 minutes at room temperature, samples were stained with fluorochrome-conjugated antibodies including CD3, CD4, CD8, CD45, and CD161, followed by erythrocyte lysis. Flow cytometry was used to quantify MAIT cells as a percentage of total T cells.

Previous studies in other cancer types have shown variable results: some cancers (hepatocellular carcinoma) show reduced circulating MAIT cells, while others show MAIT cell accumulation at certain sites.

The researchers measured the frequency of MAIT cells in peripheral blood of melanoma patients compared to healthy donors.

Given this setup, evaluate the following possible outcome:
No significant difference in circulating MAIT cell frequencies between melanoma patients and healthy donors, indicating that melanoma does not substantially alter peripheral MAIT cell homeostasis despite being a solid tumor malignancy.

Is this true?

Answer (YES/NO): NO